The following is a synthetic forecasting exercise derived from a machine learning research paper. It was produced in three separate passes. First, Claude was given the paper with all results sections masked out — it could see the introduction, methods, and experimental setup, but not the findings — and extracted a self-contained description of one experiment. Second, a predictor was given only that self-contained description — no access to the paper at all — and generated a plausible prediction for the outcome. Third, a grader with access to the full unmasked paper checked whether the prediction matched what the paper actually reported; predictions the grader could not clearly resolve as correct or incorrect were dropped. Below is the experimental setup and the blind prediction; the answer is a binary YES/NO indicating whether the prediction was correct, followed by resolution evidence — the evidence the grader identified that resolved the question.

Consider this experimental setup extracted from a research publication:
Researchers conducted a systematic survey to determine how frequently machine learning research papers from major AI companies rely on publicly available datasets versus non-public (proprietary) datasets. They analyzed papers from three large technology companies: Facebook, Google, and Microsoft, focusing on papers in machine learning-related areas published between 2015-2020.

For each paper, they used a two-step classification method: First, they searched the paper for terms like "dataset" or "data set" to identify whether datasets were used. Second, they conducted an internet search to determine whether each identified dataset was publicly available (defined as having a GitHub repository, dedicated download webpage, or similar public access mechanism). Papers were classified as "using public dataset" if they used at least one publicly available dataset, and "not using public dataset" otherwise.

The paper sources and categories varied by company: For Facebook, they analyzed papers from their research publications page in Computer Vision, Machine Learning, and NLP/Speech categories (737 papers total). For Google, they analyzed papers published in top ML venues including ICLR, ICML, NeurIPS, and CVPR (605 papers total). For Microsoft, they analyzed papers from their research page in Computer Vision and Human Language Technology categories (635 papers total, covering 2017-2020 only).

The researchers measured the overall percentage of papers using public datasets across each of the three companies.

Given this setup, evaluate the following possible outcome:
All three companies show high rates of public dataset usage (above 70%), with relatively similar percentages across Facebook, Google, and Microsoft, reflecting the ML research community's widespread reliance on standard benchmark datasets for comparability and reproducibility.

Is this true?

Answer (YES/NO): YES